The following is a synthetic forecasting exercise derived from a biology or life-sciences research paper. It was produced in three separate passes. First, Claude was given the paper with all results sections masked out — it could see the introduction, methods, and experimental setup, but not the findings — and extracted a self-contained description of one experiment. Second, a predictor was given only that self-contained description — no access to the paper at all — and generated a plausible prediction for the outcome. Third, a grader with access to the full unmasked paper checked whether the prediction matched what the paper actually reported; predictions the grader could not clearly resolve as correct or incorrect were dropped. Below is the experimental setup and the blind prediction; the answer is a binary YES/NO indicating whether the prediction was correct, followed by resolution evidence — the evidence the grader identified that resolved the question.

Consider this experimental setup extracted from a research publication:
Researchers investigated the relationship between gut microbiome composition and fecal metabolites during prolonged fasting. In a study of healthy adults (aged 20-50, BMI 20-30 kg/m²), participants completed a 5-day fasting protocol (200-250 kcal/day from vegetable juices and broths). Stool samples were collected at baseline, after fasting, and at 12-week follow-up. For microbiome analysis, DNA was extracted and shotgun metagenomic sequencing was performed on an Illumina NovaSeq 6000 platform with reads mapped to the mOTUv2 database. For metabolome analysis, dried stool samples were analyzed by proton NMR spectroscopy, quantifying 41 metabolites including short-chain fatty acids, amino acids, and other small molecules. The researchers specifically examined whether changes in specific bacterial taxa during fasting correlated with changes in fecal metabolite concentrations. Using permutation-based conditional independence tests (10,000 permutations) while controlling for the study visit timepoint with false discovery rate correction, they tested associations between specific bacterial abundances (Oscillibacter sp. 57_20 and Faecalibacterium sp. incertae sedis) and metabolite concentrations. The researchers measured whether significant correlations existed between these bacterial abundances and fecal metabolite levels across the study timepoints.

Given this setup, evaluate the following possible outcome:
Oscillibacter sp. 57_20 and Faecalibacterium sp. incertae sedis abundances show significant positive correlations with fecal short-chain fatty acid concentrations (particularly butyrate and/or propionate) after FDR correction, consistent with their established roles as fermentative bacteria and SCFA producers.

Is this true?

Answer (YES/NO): NO